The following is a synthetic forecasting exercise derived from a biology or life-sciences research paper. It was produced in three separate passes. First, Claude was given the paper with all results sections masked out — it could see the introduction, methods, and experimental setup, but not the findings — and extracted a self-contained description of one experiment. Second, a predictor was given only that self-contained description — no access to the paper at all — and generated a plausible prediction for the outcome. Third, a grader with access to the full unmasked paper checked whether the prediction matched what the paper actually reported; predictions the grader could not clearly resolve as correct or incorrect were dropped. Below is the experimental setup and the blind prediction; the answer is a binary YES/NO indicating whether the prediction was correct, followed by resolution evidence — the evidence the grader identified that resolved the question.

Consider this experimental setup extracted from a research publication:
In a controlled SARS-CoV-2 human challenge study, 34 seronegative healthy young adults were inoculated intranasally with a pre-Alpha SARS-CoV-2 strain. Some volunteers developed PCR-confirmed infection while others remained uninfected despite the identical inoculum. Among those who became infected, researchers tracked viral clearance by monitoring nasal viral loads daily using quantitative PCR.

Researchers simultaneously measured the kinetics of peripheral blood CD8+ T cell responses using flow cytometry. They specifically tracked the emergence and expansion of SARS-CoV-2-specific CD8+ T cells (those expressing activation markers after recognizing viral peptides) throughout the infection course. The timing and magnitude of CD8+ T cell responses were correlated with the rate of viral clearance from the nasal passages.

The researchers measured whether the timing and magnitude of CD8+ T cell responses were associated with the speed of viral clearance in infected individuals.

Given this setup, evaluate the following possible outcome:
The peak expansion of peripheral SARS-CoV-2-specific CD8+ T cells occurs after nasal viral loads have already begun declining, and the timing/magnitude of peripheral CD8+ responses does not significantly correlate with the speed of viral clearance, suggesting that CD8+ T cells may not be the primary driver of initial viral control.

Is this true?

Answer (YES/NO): NO